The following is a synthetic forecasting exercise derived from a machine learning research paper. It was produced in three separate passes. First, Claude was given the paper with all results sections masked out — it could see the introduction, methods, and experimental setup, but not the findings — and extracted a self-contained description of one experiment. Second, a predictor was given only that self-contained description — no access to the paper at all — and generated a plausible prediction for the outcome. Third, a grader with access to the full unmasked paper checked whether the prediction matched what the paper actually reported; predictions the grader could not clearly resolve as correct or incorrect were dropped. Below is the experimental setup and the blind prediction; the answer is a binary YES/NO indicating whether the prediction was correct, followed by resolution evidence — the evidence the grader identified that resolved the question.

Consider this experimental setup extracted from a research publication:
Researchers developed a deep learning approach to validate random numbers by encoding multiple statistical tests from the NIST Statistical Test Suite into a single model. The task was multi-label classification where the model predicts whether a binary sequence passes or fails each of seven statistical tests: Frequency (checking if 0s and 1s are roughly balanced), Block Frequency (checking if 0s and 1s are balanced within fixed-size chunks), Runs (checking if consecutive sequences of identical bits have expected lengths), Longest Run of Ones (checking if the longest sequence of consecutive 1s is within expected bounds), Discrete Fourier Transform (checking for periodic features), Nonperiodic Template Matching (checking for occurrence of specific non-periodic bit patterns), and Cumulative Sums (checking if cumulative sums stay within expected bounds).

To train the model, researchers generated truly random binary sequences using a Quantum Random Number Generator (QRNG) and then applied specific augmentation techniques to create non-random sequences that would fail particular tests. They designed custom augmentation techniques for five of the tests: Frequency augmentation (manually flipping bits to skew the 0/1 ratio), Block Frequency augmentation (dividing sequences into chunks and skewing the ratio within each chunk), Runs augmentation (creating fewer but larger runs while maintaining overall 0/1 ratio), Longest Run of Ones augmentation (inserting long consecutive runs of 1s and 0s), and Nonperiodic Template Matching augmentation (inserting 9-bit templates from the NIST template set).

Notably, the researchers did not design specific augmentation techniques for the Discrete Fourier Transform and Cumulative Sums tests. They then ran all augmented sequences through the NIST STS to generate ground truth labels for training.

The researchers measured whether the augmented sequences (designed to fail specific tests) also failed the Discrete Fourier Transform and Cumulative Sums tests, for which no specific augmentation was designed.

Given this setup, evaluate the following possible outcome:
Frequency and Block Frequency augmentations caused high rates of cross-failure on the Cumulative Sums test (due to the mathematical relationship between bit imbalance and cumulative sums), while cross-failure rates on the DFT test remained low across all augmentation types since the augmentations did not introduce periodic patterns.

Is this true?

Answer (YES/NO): NO